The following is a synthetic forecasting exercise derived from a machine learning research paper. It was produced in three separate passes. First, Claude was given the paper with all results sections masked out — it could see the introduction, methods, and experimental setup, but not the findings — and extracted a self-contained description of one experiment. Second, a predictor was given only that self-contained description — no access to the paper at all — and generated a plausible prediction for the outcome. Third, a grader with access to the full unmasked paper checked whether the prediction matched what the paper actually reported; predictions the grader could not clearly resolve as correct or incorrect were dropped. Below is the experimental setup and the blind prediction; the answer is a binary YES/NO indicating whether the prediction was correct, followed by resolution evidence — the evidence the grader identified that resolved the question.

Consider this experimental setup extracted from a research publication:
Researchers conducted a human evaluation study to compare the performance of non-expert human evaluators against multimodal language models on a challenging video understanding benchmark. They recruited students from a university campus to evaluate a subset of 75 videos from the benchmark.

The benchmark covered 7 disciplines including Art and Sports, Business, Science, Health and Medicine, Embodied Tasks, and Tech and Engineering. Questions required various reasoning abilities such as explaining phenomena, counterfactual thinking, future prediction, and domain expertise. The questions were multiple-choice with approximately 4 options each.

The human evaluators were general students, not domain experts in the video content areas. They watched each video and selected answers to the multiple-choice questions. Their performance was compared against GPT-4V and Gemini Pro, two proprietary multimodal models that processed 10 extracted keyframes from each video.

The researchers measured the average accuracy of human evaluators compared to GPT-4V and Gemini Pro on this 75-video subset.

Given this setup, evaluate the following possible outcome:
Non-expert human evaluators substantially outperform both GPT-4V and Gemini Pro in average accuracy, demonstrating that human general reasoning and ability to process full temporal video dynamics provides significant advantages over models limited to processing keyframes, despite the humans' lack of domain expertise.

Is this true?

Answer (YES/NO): NO